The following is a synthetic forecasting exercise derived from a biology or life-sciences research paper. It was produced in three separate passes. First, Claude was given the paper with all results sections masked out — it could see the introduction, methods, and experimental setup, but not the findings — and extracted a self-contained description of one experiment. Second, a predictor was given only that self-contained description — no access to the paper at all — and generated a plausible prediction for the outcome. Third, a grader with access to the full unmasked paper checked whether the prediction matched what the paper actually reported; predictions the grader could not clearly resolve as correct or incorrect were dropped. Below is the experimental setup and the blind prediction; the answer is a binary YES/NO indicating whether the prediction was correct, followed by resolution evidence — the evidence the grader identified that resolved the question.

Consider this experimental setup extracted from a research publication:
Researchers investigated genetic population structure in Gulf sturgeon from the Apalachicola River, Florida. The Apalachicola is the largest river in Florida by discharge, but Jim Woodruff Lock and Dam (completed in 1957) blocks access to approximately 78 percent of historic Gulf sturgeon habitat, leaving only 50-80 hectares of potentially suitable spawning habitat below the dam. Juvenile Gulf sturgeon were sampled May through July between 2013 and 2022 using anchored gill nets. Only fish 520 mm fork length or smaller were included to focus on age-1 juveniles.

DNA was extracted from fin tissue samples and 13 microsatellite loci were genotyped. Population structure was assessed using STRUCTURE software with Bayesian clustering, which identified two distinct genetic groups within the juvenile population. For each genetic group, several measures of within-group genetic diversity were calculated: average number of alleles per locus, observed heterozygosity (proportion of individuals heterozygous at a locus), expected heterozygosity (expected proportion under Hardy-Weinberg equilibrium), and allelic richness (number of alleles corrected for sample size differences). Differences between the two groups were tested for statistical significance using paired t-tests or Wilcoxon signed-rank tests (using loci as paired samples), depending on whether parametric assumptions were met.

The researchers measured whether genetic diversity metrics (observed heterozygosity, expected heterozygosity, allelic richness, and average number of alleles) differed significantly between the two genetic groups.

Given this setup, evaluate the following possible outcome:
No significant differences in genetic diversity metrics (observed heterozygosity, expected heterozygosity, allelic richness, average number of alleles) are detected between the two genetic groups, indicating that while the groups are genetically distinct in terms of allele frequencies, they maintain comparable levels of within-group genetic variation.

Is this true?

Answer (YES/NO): NO